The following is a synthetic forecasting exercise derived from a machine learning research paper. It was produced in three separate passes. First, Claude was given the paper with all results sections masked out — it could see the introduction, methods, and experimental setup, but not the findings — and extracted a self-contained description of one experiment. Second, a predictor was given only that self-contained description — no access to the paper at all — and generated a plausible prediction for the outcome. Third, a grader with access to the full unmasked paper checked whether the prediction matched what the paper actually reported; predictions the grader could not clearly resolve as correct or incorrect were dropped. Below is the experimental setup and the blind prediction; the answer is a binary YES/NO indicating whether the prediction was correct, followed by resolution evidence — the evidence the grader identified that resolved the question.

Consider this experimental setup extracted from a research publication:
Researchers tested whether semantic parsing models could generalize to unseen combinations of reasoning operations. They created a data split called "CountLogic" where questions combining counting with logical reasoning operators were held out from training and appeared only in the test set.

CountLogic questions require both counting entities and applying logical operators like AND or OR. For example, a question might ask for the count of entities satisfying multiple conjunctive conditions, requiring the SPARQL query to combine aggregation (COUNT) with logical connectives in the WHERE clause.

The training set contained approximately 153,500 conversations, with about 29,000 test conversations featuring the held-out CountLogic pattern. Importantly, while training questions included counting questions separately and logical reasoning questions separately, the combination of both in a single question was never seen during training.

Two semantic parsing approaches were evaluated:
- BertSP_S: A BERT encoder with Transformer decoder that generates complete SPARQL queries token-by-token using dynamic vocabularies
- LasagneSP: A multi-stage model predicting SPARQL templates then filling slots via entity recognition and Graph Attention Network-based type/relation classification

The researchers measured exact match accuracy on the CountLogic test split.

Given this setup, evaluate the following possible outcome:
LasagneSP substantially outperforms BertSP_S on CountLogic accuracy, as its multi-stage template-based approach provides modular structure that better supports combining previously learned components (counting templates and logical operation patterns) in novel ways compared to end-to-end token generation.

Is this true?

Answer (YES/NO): NO